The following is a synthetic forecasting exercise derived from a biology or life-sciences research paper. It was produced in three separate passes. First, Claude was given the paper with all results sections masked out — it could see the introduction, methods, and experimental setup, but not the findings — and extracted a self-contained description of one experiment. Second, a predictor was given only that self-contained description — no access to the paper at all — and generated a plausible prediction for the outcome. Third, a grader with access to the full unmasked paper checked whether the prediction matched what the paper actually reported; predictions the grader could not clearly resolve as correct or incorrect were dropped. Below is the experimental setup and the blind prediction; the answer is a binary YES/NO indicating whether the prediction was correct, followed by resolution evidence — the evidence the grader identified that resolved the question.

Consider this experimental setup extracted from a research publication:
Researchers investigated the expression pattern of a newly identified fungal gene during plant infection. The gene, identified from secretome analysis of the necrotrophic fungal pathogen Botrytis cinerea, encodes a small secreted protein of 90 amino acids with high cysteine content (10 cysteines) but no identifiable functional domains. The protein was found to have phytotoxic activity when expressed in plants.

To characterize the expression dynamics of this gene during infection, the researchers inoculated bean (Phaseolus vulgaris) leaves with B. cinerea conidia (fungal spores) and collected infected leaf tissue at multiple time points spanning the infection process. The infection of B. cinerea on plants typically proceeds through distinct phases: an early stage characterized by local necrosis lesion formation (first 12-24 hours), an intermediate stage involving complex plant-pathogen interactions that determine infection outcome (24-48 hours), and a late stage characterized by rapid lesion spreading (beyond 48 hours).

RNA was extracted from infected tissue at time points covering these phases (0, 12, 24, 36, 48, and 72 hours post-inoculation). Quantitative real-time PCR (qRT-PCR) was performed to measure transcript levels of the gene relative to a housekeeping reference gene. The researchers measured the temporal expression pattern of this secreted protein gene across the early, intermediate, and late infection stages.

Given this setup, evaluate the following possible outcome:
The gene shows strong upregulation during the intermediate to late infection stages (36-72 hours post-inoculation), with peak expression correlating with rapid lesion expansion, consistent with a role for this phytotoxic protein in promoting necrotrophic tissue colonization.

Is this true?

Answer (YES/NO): YES